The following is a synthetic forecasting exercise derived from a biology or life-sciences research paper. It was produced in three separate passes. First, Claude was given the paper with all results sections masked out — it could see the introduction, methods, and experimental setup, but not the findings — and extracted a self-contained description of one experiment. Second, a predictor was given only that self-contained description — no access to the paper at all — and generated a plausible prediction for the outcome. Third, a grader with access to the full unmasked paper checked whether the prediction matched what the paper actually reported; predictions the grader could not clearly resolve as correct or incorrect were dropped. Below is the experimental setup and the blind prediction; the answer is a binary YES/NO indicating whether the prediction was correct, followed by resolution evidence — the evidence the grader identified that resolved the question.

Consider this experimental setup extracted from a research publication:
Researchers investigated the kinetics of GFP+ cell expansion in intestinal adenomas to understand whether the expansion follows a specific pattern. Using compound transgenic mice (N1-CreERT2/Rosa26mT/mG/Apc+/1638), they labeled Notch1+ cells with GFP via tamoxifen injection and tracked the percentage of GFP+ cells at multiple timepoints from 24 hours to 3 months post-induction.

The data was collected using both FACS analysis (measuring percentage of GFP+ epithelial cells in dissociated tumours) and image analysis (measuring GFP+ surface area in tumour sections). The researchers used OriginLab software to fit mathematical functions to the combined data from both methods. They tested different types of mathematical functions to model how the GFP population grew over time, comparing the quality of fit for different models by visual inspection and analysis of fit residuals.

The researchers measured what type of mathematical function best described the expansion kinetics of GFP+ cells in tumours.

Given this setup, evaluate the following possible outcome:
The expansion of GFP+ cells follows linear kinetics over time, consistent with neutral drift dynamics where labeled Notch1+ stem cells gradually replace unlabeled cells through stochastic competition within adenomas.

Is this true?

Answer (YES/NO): NO